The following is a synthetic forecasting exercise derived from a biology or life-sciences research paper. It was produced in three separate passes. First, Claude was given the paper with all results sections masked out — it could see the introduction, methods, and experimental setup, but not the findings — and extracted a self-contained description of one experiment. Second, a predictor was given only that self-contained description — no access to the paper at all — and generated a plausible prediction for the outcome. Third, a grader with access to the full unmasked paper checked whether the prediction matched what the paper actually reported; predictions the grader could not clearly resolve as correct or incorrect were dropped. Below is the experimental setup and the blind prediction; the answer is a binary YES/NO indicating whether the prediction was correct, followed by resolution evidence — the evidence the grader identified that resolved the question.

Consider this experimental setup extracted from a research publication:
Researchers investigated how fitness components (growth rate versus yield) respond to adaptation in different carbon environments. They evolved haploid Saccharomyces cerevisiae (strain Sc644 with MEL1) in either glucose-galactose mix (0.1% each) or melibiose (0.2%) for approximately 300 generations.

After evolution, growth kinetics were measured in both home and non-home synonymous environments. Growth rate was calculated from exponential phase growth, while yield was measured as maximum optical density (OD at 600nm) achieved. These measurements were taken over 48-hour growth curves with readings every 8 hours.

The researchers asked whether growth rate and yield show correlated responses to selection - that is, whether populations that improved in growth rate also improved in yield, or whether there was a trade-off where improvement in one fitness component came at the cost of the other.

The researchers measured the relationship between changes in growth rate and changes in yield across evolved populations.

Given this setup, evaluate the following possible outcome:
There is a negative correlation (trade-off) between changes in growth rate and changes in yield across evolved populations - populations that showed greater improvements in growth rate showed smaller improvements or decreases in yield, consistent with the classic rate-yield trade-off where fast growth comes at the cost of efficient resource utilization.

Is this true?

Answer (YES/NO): YES